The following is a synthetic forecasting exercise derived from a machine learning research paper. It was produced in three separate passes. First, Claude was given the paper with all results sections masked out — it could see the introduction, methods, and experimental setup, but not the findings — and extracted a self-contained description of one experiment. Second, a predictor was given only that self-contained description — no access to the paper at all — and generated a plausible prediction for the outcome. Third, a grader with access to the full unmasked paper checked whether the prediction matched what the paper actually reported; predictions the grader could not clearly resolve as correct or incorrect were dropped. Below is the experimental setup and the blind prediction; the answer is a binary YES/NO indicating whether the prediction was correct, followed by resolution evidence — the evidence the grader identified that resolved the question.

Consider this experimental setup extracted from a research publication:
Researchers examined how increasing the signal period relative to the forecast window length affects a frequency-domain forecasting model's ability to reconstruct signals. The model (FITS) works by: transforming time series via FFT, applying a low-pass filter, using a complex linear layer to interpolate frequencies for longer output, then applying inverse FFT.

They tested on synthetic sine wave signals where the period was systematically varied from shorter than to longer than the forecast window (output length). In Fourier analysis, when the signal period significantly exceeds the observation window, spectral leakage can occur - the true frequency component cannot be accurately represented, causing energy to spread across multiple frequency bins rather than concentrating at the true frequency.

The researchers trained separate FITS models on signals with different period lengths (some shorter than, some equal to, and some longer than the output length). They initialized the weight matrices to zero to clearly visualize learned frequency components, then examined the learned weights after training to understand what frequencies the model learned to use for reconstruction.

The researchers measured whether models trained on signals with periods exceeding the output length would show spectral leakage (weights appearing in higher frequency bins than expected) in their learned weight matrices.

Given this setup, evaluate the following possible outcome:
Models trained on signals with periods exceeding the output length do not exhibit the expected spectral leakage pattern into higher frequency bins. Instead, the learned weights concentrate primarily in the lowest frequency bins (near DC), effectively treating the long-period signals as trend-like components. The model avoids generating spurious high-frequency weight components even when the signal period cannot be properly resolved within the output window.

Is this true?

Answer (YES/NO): NO